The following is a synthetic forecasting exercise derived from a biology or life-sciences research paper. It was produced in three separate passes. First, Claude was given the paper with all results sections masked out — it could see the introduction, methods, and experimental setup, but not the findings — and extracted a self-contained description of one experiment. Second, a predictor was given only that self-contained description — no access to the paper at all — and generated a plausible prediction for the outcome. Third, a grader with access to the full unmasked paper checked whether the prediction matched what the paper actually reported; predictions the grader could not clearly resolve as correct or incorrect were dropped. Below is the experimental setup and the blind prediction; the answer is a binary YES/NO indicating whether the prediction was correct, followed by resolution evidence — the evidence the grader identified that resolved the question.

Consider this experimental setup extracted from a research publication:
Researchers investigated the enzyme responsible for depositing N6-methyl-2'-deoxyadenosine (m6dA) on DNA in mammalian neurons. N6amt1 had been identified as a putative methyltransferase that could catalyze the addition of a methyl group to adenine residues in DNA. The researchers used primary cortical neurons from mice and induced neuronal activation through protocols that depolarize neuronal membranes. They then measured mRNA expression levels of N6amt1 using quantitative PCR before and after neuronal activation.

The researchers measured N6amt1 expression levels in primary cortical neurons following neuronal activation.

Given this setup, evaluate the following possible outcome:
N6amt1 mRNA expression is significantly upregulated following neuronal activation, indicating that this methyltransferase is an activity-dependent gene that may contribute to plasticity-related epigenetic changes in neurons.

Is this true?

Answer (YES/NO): YES